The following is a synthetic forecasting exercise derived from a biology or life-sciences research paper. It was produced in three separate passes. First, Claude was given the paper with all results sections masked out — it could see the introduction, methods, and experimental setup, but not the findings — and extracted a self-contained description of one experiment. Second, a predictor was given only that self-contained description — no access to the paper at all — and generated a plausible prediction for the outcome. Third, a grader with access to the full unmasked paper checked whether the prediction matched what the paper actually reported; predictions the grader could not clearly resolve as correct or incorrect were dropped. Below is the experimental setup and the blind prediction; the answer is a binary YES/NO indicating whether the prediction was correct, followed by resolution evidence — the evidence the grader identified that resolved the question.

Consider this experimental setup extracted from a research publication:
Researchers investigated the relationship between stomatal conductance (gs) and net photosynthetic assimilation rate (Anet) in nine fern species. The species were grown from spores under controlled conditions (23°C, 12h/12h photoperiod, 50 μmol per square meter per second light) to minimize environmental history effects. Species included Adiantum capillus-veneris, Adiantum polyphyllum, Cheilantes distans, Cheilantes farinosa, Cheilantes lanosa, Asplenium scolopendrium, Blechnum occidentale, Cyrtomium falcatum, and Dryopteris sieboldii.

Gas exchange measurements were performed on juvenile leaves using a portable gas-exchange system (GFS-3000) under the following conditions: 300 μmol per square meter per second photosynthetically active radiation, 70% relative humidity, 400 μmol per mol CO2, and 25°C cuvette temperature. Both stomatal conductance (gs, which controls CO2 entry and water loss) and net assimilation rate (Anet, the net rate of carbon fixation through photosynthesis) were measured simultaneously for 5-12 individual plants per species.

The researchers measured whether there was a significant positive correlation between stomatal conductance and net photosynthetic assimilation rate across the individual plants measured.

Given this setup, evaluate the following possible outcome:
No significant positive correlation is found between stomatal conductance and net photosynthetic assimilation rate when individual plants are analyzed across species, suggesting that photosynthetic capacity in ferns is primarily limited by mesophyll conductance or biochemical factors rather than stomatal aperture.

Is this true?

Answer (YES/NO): NO